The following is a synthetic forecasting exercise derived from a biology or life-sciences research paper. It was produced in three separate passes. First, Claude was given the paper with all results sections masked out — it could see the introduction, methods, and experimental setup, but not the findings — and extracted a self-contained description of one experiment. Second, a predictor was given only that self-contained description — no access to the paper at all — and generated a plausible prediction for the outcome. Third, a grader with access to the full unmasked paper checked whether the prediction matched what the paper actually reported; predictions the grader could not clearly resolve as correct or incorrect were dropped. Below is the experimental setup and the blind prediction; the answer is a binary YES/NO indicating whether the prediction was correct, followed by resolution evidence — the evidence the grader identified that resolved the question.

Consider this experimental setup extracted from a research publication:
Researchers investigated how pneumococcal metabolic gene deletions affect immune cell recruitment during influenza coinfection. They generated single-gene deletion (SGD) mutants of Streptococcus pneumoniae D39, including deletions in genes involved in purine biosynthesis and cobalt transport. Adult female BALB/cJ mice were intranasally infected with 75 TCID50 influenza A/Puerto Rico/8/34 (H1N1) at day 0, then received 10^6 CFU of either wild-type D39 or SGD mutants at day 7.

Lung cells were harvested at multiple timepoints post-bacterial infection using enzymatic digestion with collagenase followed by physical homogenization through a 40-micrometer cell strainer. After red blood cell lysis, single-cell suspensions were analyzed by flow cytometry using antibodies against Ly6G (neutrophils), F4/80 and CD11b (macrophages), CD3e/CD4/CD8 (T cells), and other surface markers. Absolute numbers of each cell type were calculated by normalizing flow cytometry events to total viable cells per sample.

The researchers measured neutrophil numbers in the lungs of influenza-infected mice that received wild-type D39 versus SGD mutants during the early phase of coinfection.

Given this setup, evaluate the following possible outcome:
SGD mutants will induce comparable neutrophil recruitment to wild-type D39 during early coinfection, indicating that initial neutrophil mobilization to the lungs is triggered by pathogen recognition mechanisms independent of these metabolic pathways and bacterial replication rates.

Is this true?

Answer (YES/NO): NO